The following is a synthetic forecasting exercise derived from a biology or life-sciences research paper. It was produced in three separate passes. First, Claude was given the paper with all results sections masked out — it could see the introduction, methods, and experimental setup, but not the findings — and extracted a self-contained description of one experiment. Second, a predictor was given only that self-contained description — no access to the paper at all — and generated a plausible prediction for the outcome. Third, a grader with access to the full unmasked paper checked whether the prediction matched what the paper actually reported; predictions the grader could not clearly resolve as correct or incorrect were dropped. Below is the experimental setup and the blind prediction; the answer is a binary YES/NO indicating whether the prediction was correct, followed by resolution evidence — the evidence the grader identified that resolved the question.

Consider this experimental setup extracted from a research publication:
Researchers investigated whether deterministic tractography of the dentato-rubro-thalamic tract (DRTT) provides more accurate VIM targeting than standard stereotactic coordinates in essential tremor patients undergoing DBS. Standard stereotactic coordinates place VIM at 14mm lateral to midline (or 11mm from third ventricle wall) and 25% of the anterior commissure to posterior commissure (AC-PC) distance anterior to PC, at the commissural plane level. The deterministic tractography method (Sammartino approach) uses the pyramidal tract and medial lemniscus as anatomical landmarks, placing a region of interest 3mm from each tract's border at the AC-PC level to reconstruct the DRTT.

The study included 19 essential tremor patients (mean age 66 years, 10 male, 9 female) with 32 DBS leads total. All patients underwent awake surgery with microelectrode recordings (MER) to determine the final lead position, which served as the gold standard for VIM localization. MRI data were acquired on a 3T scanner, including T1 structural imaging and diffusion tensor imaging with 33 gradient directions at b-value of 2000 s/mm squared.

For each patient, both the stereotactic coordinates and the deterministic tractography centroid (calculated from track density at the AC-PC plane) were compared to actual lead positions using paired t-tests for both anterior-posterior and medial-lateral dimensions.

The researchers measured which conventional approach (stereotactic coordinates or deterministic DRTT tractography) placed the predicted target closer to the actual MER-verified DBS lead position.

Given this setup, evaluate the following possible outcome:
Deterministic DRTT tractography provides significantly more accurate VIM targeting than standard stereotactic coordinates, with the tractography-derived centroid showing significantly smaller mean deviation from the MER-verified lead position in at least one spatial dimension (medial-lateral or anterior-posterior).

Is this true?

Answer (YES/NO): NO